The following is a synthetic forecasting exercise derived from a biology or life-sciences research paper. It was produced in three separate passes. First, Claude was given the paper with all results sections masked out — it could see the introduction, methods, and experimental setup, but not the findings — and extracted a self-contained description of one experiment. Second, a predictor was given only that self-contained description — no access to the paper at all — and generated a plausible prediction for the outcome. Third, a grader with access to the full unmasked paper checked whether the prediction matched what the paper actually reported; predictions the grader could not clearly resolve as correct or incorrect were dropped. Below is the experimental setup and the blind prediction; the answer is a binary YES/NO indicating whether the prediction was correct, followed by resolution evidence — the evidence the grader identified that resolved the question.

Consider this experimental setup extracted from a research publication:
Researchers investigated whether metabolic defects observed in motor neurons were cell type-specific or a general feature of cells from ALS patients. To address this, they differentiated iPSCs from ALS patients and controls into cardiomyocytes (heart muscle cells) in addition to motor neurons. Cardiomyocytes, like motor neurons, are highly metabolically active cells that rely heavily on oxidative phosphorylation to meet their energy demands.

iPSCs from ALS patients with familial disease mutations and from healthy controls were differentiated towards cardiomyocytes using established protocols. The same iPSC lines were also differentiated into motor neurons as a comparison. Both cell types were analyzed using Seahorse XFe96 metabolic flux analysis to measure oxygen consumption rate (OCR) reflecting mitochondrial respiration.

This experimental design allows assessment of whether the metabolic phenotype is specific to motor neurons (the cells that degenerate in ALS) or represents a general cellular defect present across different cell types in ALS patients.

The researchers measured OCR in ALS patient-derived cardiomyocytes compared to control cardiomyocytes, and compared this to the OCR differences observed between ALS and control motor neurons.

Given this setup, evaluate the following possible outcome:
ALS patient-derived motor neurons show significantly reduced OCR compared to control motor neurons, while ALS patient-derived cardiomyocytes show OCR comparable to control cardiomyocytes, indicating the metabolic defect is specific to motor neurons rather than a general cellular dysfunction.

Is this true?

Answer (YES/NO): NO